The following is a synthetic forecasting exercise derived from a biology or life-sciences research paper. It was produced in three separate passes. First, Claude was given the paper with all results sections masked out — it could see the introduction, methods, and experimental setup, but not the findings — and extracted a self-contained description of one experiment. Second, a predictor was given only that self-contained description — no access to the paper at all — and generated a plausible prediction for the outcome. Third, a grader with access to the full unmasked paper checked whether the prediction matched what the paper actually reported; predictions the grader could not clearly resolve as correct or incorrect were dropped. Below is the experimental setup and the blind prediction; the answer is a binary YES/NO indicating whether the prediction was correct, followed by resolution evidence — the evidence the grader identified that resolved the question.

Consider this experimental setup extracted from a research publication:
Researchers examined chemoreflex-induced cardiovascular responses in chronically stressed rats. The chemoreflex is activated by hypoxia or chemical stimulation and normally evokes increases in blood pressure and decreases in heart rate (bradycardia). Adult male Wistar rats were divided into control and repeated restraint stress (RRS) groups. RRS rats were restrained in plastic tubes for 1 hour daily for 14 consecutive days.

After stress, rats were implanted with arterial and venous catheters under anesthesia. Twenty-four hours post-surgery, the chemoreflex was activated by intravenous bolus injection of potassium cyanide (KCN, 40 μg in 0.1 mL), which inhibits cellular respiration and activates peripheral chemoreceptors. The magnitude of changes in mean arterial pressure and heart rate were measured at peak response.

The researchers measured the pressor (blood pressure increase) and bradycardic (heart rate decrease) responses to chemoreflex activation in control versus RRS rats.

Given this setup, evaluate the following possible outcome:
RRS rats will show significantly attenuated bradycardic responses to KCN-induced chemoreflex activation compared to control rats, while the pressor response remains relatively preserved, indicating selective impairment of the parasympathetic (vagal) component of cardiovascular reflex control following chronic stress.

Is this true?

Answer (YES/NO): NO